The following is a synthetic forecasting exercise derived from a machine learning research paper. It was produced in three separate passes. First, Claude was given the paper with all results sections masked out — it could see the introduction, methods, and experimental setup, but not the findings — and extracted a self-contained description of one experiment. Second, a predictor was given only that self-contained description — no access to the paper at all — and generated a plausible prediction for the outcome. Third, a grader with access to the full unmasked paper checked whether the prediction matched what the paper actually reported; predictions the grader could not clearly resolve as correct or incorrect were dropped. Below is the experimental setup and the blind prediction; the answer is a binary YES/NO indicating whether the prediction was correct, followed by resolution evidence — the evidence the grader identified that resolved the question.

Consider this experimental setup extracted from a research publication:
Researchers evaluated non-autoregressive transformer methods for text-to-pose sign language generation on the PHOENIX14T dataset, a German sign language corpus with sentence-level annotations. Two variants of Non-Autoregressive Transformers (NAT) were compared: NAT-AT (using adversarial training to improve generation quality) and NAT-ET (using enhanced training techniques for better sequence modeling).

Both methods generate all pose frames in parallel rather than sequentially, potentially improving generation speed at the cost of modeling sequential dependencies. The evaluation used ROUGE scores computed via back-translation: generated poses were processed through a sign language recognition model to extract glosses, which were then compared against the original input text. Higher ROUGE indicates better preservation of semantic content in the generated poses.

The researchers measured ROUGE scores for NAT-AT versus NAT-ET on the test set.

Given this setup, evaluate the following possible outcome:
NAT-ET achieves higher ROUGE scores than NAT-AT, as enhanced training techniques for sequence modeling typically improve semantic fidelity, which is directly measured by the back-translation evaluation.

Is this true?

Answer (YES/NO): YES